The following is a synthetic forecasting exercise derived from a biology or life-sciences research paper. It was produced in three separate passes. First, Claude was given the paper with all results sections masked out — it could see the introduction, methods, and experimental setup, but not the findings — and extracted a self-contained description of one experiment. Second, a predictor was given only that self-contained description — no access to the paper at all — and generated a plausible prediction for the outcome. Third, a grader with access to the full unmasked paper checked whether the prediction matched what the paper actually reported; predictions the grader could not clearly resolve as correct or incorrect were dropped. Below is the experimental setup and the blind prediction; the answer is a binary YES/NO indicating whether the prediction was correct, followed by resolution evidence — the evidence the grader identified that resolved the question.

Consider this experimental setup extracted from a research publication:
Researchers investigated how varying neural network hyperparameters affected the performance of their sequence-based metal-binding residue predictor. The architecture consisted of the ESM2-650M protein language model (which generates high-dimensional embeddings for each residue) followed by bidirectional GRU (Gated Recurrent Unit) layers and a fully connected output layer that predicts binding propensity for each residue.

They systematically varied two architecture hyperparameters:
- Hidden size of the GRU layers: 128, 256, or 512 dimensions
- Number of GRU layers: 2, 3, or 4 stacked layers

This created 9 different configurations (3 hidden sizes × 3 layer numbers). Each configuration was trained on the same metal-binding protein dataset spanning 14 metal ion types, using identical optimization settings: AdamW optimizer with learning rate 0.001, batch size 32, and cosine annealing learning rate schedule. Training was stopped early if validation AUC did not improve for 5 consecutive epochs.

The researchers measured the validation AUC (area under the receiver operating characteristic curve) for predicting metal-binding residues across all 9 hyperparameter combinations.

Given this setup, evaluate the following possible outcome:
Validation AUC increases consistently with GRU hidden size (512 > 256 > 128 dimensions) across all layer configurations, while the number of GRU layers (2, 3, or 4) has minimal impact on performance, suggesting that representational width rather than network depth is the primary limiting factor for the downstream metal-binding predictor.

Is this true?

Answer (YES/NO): NO